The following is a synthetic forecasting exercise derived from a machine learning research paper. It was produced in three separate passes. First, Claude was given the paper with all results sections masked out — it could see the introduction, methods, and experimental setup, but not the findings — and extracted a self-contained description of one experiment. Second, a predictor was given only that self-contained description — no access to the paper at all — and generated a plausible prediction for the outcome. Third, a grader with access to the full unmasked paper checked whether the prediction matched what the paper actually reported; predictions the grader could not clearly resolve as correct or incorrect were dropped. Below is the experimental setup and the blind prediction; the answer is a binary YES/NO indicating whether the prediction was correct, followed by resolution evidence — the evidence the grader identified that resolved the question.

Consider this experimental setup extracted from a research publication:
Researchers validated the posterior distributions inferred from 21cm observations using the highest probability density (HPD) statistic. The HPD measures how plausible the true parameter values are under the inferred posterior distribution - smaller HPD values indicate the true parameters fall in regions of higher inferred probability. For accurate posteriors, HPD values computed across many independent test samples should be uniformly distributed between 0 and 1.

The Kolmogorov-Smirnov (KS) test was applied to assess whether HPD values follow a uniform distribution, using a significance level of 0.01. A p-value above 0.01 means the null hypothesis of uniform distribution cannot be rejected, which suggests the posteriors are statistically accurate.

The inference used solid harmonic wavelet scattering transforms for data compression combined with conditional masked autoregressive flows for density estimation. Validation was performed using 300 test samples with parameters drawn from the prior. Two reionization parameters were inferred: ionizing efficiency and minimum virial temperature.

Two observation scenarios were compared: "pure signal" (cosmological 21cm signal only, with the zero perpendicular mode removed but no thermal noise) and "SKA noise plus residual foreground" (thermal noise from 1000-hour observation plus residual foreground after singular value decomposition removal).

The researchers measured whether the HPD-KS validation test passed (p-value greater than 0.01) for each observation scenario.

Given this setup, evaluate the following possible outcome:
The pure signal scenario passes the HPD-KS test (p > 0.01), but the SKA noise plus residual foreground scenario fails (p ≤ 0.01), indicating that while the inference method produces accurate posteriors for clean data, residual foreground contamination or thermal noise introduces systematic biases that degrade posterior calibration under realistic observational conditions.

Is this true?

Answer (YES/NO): NO